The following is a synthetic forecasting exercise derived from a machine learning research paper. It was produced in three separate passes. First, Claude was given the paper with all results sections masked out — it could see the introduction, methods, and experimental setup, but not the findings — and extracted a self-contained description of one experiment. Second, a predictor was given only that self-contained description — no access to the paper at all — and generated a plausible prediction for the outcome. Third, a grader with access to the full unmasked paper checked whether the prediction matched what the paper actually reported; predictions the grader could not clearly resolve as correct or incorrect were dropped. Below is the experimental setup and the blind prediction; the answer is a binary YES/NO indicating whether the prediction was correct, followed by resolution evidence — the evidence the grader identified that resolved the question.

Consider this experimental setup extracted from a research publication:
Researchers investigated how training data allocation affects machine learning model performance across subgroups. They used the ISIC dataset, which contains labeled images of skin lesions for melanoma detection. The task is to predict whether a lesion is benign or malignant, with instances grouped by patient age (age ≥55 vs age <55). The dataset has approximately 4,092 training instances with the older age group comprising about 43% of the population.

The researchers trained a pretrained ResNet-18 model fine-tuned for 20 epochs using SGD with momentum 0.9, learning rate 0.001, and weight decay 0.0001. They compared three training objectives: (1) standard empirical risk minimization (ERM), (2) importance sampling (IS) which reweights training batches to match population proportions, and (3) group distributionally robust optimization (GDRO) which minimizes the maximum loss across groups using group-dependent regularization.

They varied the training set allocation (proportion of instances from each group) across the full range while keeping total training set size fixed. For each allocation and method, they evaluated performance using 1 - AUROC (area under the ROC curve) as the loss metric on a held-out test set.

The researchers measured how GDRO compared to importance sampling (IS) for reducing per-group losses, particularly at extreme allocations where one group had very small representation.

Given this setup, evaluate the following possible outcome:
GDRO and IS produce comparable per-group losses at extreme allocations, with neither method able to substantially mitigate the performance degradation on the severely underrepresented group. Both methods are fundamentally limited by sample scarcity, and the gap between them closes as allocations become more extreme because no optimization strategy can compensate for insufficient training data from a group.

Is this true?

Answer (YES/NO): NO